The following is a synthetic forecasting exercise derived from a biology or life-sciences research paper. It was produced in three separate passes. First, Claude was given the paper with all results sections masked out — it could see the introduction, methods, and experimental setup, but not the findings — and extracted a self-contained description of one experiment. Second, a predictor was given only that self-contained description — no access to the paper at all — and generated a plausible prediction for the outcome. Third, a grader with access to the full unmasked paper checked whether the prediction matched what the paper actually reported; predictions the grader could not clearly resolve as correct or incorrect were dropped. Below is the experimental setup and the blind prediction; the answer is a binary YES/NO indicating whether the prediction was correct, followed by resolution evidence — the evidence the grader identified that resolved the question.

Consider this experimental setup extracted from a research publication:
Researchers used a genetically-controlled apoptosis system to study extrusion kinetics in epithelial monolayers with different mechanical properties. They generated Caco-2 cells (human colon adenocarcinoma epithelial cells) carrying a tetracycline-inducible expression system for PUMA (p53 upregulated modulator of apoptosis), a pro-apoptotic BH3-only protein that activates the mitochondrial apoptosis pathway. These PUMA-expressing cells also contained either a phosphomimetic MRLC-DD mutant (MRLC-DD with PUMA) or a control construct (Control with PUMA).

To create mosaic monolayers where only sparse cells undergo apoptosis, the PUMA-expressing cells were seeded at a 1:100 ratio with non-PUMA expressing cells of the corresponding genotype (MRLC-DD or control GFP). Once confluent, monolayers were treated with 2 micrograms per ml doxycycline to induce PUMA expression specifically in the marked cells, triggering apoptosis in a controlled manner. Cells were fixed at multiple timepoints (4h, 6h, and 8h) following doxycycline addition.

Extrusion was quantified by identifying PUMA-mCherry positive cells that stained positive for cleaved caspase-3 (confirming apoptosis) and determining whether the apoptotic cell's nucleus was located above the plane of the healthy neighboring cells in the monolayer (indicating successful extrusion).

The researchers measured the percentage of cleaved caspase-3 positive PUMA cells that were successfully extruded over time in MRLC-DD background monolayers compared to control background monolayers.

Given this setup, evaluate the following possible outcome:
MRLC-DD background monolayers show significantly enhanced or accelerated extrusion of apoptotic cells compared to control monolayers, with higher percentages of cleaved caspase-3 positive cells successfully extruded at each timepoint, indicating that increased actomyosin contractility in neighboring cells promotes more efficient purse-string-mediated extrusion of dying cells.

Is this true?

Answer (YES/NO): NO